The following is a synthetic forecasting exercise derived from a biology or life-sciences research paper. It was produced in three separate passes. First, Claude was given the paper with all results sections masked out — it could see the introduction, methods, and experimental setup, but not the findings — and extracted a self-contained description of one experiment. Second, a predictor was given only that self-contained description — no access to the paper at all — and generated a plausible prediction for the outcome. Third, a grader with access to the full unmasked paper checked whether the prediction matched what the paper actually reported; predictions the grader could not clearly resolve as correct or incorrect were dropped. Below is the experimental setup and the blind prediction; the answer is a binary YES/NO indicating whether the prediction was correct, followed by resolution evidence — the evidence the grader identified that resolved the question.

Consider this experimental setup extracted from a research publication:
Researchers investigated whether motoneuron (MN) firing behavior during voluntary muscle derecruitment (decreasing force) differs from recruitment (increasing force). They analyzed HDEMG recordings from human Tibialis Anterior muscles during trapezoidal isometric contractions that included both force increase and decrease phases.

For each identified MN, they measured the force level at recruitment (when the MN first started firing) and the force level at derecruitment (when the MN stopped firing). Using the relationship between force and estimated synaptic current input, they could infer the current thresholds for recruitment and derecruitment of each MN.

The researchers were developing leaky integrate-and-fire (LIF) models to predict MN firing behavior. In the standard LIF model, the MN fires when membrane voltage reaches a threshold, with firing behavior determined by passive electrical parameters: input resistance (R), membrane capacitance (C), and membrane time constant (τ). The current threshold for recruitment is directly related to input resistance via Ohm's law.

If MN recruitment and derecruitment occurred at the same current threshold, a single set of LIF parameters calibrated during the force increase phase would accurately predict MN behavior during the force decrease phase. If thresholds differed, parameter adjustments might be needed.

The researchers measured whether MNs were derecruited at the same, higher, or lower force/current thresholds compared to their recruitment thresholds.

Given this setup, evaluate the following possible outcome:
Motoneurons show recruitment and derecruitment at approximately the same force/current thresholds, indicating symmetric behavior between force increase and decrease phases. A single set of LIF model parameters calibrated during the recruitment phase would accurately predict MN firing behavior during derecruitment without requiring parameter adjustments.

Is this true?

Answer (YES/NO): NO